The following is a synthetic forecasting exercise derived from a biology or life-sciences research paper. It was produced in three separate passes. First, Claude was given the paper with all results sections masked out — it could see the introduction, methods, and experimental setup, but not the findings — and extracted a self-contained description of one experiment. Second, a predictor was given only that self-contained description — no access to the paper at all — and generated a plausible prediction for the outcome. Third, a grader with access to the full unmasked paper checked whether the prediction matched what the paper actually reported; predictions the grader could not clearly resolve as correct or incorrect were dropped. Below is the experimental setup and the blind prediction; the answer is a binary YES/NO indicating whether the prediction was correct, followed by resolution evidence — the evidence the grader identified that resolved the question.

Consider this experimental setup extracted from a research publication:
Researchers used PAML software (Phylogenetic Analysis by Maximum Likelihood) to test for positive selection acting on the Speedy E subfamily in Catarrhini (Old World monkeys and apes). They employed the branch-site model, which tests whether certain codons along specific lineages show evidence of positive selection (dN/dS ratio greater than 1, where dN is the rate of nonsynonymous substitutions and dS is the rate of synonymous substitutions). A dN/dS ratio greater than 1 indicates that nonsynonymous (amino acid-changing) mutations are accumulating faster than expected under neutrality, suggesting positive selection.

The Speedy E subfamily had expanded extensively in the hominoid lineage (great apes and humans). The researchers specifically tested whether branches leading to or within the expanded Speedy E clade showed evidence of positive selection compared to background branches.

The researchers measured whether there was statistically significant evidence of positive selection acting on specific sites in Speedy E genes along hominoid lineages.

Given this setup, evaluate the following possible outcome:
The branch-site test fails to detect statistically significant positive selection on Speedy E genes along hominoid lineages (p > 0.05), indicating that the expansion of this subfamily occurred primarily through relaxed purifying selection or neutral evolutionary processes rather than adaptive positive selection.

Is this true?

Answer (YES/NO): NO